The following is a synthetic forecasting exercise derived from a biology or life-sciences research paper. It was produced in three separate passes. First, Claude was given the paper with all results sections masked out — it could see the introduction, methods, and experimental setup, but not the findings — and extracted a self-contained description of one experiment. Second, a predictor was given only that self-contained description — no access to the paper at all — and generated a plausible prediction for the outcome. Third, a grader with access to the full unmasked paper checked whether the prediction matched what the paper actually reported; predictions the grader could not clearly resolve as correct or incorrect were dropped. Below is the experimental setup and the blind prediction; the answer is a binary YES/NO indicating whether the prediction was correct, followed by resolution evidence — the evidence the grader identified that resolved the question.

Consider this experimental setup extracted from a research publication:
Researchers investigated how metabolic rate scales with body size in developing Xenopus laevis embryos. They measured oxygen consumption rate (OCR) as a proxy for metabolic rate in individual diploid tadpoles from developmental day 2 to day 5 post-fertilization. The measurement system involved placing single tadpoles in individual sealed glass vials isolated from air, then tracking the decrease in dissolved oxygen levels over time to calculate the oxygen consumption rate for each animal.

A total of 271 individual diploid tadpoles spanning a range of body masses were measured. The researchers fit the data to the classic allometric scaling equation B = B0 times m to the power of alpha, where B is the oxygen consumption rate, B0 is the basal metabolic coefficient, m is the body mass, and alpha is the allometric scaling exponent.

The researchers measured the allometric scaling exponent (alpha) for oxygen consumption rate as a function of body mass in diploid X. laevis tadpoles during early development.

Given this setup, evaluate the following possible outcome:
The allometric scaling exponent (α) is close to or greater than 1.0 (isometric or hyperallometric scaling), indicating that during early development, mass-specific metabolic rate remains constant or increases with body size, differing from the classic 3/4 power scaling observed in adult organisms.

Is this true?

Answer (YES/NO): NO